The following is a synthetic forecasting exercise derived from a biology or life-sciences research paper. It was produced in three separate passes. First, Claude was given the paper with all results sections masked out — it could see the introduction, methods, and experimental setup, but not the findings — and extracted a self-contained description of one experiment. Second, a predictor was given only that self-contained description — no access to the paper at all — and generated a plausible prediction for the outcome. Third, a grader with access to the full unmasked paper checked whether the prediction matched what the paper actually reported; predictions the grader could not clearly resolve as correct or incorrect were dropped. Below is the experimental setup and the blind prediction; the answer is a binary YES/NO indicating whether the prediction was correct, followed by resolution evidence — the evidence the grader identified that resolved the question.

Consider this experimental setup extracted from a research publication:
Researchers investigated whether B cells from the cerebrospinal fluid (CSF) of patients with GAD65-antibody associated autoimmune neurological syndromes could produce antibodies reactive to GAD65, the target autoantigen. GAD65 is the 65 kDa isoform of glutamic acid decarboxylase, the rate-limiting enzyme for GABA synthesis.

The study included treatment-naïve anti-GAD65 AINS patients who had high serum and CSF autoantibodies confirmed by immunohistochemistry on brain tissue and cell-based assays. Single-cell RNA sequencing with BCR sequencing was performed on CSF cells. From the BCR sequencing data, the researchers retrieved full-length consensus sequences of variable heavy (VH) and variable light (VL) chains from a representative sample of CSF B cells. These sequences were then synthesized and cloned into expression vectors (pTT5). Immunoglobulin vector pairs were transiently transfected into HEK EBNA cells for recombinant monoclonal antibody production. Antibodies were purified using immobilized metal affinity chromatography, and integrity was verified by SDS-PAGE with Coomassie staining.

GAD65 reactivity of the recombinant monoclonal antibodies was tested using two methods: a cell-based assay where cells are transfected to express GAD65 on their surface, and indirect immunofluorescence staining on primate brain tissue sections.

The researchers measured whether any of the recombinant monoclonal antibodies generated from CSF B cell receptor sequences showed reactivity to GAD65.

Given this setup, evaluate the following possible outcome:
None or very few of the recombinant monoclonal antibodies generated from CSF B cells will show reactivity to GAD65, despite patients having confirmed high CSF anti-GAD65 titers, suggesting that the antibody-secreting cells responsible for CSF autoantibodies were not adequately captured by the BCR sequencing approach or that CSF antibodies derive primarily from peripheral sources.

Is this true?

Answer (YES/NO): NO